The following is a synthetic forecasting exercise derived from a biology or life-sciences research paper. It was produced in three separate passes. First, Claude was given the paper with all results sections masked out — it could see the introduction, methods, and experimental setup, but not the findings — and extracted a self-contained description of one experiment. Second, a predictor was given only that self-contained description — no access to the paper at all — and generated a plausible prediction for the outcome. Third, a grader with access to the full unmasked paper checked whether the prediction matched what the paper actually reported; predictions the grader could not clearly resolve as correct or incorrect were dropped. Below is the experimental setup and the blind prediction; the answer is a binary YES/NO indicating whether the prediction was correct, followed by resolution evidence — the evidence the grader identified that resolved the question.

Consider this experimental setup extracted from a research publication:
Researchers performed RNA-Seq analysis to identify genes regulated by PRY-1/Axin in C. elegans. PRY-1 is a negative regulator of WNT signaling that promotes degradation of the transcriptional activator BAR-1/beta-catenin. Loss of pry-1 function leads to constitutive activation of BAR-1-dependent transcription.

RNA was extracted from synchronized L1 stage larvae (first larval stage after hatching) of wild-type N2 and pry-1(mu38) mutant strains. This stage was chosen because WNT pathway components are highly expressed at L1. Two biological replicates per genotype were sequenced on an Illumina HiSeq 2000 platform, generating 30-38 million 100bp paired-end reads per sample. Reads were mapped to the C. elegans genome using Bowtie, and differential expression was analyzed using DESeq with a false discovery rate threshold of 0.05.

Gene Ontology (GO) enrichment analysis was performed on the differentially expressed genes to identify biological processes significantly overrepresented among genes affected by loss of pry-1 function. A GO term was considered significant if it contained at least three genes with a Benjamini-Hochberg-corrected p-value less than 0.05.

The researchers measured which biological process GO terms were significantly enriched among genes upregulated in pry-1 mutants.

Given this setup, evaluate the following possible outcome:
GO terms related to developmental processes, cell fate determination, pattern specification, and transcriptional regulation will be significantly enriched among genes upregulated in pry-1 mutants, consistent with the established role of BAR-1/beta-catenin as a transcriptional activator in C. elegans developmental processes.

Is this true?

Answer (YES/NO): NO